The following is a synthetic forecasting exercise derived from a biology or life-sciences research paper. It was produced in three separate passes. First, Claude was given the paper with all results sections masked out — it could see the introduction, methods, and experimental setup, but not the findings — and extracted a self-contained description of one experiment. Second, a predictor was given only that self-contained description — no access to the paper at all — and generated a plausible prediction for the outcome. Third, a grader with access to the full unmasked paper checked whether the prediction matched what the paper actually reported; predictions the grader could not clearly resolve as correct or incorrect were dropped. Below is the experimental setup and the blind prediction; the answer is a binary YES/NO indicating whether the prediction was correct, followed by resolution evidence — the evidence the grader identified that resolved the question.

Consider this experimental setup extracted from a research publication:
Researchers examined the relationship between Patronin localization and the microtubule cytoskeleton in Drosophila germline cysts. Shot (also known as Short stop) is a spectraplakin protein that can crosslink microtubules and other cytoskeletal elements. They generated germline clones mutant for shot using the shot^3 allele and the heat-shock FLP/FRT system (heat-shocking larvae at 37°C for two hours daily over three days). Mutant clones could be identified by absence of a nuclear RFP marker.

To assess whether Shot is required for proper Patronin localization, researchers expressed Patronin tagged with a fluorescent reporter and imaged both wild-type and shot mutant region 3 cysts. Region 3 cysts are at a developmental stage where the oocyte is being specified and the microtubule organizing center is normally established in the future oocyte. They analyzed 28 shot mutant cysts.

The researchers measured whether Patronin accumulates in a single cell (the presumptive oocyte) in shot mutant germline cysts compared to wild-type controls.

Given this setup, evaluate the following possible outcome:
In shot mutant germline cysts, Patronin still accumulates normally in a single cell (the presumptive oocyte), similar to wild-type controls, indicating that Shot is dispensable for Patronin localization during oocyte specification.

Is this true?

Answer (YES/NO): NO